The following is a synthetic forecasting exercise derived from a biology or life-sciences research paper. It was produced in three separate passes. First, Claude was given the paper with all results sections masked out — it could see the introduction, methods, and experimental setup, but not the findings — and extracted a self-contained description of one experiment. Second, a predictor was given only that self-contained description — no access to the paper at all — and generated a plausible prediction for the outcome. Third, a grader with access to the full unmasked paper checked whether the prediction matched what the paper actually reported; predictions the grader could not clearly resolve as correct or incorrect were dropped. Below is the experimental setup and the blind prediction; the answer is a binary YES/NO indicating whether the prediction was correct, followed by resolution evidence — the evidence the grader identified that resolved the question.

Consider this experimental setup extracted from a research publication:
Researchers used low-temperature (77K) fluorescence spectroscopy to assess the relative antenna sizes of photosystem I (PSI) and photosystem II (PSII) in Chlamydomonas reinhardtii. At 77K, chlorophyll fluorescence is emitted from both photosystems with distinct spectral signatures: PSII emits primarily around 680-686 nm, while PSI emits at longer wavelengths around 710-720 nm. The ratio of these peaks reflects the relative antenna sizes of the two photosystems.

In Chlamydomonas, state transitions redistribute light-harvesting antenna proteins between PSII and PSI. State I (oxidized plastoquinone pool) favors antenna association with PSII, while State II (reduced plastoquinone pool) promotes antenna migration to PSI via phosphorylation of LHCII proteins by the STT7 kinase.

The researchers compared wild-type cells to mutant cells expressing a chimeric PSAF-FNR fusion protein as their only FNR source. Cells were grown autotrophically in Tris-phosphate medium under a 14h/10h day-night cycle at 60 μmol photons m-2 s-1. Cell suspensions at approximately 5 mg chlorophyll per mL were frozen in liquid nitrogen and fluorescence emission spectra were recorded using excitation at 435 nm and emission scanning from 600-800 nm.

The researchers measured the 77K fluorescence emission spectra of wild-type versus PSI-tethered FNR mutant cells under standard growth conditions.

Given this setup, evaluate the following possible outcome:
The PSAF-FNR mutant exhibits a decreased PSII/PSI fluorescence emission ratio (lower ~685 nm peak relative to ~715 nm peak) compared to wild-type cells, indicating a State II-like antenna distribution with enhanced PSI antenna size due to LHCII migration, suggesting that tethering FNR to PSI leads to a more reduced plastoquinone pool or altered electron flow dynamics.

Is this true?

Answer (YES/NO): YES